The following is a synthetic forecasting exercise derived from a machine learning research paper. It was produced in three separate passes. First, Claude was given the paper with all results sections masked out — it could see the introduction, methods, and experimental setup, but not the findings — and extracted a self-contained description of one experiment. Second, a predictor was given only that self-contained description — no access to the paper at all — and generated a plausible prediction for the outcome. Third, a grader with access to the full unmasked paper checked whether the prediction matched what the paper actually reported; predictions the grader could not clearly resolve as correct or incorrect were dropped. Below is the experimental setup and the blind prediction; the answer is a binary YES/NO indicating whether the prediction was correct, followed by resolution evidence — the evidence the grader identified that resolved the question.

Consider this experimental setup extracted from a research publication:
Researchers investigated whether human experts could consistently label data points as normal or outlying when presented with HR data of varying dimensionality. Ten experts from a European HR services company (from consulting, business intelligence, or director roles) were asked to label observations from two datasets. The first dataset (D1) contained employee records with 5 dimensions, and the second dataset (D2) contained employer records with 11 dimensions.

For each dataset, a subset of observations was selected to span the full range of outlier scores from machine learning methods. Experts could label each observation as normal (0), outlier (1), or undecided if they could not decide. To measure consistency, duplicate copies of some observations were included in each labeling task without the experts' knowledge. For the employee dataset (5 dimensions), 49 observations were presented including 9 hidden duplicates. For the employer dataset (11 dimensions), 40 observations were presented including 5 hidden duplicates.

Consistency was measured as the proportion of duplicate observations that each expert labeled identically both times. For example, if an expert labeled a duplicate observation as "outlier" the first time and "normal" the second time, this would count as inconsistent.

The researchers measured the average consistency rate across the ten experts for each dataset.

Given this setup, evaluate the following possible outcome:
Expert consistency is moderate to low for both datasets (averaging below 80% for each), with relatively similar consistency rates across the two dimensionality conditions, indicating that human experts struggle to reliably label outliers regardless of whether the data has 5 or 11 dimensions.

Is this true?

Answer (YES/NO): NO